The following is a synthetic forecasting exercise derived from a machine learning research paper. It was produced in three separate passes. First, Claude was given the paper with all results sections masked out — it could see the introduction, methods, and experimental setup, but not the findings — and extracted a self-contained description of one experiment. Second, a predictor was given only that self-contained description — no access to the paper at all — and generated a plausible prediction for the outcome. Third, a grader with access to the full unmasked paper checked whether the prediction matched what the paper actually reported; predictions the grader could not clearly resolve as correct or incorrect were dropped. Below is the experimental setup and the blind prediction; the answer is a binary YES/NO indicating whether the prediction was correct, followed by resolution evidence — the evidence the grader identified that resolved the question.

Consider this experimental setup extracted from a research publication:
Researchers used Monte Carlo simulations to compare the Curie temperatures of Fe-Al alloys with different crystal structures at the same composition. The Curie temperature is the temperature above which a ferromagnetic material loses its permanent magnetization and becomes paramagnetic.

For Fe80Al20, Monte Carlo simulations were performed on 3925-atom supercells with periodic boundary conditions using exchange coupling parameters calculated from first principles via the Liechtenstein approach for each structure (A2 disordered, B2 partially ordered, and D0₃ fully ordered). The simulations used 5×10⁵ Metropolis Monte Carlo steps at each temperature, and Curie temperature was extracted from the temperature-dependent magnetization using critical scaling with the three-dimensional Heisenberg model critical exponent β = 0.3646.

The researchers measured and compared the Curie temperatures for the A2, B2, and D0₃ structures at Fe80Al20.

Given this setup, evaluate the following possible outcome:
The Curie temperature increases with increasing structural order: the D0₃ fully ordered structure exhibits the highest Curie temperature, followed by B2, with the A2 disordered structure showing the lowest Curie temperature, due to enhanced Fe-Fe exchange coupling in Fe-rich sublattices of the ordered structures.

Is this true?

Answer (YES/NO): NO